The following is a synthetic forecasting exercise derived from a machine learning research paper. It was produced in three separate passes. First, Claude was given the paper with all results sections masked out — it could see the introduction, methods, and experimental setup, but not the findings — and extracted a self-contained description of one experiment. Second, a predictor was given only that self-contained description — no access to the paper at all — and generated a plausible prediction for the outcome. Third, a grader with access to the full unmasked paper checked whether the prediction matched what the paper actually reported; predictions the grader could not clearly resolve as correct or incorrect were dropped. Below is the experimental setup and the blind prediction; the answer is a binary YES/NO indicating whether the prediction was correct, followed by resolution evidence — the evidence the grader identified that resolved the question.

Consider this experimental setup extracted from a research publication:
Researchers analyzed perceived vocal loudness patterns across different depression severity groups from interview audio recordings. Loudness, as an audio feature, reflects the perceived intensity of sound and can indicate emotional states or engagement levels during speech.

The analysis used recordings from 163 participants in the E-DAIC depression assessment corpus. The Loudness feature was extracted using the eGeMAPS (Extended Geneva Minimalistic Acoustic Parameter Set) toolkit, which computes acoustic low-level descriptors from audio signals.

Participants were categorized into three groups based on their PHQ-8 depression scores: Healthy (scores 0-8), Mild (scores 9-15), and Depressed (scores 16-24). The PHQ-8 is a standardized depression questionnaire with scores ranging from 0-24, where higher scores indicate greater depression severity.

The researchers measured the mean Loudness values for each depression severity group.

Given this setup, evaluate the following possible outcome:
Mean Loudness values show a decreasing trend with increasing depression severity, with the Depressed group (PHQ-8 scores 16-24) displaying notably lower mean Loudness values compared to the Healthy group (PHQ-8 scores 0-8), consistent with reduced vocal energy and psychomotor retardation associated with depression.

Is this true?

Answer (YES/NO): YES